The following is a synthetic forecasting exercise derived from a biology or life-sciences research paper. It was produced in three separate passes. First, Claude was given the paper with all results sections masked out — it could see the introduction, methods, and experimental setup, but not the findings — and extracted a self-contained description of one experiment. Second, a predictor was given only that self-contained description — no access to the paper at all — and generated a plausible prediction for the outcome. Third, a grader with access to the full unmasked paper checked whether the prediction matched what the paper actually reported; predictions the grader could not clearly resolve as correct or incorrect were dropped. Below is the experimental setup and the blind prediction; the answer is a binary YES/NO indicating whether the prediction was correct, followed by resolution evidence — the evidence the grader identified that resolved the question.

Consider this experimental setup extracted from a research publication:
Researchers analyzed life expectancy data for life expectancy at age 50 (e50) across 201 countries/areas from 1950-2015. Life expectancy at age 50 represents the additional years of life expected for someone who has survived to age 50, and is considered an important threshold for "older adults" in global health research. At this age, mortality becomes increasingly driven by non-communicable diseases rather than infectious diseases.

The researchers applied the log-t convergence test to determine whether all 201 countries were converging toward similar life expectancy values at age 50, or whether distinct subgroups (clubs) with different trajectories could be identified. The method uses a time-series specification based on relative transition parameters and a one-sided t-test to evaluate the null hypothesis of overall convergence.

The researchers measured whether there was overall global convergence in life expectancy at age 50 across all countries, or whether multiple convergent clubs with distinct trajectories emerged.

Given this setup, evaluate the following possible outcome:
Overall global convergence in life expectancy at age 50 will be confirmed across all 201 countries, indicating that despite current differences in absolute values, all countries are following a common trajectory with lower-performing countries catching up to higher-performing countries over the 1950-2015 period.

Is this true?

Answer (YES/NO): NO